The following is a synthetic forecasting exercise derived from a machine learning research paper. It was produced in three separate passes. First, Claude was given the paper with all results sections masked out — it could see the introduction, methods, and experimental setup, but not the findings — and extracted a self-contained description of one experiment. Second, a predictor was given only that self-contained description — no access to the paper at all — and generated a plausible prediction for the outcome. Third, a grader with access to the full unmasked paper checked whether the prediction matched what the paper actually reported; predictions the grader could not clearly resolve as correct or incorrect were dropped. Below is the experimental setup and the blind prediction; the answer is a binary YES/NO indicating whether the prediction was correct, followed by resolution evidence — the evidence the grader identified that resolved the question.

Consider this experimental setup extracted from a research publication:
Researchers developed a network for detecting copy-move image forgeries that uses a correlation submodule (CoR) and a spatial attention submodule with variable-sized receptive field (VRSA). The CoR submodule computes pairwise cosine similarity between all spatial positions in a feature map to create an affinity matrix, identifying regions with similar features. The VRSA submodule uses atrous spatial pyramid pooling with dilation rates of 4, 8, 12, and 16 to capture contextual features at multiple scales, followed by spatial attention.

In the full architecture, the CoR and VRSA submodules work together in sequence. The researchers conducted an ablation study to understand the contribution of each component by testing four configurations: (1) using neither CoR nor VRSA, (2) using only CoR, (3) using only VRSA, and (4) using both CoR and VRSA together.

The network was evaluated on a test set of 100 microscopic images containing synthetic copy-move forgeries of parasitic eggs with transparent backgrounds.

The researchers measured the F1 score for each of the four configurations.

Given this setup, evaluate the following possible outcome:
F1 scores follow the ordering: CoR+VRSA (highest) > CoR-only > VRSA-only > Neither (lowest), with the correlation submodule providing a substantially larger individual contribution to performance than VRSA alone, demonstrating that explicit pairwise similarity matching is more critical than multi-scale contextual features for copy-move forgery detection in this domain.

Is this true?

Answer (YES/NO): NO